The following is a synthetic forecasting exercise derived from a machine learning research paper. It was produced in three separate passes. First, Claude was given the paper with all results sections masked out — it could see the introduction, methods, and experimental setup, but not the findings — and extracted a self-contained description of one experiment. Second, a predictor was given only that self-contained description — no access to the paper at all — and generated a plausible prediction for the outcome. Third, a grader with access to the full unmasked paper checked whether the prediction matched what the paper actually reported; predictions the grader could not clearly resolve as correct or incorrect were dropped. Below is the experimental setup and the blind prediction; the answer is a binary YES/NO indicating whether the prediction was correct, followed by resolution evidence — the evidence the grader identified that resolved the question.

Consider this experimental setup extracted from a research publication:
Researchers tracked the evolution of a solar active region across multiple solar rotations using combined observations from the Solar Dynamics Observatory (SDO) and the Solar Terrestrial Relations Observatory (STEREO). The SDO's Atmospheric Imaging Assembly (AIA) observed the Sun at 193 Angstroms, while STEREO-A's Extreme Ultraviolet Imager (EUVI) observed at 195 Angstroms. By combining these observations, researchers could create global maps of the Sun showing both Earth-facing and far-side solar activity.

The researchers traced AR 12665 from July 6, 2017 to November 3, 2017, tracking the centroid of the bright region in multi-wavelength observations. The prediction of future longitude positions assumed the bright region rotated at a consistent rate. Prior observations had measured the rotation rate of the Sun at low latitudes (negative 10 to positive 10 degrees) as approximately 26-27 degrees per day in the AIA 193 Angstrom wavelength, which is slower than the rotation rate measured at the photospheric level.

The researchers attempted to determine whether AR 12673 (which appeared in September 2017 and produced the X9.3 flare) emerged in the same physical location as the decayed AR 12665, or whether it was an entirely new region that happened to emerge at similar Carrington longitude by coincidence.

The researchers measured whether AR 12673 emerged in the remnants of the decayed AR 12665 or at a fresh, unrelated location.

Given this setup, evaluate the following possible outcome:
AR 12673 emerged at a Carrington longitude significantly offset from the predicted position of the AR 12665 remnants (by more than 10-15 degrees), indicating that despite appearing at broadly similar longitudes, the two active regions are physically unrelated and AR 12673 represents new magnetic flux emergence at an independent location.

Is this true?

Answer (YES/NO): NO